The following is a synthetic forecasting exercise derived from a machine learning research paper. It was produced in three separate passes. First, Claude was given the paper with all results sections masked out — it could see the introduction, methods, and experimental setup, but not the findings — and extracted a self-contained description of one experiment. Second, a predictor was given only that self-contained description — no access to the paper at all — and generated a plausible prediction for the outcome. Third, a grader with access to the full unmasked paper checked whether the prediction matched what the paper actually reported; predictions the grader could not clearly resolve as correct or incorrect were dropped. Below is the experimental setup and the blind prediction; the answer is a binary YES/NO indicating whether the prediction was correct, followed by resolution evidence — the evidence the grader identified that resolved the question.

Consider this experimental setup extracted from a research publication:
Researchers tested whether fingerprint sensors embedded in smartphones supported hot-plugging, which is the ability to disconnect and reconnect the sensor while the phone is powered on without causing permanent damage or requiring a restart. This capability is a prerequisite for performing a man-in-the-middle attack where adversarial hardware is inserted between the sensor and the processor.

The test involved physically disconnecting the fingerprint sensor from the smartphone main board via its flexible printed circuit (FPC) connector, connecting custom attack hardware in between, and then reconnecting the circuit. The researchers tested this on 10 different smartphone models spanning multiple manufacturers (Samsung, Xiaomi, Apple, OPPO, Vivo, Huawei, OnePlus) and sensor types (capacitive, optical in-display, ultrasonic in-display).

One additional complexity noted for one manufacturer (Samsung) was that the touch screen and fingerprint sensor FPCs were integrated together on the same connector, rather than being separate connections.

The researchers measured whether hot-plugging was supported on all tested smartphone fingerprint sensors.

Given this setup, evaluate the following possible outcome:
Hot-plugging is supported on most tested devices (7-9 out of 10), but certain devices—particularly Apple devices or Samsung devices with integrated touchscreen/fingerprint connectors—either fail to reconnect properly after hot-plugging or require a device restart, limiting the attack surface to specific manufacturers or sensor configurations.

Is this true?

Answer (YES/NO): NO